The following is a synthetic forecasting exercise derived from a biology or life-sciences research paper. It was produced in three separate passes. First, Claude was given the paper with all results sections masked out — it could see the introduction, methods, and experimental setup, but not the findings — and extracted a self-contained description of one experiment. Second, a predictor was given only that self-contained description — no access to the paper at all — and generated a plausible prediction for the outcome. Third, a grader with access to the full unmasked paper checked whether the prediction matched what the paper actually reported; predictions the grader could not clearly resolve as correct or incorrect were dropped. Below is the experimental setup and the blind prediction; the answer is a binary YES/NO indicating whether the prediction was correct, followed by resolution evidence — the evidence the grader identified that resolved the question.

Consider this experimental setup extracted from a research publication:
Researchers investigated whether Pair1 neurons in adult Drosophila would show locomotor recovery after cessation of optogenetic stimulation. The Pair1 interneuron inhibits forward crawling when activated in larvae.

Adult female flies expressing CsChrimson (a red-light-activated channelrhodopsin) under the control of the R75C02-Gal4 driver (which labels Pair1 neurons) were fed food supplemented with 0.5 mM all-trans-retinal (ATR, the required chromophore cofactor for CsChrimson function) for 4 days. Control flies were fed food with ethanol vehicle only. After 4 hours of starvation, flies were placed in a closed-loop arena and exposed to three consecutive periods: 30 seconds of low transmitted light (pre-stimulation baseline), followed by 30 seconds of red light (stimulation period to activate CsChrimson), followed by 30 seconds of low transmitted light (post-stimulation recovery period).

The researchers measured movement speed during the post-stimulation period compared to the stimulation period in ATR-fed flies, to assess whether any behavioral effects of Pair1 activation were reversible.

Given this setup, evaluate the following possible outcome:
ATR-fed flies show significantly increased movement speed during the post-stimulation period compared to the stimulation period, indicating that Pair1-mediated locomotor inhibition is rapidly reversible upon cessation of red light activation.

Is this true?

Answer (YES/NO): NO